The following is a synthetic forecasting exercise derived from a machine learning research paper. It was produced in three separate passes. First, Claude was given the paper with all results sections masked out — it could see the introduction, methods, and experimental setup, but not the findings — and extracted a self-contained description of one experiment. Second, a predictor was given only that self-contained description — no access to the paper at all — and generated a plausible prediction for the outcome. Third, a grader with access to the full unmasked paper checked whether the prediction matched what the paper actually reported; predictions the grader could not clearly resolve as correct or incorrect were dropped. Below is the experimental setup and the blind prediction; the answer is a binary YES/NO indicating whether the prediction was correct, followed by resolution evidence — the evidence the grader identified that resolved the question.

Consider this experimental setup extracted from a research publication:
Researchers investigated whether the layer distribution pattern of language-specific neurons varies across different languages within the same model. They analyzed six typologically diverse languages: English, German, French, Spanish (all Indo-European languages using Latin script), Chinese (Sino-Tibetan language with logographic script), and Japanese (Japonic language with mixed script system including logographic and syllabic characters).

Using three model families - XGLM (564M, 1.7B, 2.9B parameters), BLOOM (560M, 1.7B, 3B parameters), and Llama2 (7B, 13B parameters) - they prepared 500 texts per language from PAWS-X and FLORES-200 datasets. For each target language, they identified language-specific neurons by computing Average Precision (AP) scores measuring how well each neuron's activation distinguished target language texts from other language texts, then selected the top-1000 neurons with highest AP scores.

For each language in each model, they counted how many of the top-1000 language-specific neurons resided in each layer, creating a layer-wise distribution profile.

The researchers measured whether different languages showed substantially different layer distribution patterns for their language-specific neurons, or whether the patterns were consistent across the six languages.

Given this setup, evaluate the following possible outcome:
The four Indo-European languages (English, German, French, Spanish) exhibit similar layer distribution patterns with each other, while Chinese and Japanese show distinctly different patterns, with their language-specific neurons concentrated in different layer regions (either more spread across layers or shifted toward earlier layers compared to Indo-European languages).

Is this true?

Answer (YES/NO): NO